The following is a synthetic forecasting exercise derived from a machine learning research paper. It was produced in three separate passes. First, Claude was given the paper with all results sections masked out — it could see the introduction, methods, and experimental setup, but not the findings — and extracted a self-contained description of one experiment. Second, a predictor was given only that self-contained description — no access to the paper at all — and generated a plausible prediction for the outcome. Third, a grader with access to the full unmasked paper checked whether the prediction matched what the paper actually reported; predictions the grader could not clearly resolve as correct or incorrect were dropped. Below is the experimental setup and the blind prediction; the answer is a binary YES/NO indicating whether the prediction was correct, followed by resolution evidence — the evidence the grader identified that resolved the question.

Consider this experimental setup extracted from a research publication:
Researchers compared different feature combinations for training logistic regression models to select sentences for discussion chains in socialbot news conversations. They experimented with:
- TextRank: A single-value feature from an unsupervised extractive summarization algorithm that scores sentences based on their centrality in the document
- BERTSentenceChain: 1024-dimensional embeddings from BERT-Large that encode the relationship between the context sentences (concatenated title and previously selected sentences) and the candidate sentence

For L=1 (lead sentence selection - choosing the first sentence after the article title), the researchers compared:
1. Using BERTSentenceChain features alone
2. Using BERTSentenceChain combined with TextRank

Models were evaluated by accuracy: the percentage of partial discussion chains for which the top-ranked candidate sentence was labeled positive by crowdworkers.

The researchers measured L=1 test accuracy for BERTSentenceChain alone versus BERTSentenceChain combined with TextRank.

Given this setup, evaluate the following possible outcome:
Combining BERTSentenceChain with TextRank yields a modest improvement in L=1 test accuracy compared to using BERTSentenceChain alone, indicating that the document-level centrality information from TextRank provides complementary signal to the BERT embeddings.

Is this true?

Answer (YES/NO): YES